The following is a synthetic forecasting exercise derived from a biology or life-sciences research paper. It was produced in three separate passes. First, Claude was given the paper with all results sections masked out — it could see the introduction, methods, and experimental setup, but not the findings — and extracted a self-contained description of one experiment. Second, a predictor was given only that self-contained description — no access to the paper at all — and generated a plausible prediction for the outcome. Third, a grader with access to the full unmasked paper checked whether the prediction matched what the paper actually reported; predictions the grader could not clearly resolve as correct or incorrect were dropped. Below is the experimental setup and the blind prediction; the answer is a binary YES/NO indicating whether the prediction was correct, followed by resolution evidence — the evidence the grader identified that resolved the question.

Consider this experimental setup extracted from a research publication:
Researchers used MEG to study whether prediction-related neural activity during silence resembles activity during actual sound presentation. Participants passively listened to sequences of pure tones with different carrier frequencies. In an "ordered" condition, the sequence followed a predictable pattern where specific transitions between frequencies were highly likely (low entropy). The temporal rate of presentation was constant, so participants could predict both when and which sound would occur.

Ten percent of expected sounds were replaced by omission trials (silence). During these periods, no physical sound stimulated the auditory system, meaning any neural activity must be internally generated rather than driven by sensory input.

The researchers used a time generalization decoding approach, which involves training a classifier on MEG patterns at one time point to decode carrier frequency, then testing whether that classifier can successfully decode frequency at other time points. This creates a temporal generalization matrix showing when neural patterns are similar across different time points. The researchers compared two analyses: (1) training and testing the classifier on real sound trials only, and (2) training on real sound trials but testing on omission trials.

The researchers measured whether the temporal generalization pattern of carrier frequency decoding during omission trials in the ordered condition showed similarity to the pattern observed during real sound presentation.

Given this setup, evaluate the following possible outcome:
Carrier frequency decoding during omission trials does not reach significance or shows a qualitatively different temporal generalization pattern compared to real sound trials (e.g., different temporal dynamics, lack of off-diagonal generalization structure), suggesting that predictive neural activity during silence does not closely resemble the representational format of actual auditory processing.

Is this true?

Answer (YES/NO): NO